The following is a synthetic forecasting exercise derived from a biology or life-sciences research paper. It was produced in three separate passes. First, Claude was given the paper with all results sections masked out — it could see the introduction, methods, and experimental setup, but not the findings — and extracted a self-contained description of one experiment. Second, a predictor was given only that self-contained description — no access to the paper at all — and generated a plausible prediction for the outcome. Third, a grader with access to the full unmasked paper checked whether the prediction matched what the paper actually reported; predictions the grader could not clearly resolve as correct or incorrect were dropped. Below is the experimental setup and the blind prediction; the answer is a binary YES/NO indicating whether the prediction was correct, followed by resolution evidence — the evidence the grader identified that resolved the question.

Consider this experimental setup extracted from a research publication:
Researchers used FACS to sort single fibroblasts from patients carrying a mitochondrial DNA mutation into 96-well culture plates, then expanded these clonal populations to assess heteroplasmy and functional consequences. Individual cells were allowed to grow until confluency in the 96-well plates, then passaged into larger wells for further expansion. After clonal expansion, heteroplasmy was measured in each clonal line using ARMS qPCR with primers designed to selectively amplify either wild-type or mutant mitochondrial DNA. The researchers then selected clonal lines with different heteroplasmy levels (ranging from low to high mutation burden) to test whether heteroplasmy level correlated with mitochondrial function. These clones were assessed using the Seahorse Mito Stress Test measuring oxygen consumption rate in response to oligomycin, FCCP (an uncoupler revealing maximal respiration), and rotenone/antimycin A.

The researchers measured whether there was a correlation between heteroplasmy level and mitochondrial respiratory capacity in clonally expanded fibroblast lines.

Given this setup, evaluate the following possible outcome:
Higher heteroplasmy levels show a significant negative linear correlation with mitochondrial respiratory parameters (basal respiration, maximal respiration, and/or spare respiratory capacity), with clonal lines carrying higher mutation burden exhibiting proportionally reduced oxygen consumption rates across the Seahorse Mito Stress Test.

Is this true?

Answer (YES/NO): NO